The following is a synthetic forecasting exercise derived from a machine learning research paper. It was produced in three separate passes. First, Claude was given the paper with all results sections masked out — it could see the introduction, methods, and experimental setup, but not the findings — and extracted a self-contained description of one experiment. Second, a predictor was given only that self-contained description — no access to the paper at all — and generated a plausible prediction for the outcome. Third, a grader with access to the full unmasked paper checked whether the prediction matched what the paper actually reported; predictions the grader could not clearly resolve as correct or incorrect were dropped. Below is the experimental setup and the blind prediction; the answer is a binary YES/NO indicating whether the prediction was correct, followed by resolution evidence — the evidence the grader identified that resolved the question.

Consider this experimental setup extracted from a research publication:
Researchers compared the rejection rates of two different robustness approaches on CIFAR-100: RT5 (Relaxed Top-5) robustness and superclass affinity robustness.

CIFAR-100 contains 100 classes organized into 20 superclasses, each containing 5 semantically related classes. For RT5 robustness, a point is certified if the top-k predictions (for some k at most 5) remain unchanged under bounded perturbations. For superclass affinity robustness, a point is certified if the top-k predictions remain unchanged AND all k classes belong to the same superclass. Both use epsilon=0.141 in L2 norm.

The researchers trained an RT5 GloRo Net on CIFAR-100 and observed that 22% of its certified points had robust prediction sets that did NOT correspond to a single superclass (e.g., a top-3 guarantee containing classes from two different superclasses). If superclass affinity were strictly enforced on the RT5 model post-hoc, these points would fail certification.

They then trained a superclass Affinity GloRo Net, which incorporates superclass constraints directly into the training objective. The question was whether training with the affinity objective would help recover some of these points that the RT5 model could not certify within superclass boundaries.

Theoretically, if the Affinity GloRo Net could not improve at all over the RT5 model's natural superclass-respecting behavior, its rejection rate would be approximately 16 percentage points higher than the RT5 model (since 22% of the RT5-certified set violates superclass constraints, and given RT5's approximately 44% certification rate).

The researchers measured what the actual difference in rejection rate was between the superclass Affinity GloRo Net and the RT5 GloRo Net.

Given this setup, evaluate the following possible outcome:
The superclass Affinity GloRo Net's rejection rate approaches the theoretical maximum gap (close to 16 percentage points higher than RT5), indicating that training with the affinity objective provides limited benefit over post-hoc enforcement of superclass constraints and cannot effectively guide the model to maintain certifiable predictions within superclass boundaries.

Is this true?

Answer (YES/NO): NO